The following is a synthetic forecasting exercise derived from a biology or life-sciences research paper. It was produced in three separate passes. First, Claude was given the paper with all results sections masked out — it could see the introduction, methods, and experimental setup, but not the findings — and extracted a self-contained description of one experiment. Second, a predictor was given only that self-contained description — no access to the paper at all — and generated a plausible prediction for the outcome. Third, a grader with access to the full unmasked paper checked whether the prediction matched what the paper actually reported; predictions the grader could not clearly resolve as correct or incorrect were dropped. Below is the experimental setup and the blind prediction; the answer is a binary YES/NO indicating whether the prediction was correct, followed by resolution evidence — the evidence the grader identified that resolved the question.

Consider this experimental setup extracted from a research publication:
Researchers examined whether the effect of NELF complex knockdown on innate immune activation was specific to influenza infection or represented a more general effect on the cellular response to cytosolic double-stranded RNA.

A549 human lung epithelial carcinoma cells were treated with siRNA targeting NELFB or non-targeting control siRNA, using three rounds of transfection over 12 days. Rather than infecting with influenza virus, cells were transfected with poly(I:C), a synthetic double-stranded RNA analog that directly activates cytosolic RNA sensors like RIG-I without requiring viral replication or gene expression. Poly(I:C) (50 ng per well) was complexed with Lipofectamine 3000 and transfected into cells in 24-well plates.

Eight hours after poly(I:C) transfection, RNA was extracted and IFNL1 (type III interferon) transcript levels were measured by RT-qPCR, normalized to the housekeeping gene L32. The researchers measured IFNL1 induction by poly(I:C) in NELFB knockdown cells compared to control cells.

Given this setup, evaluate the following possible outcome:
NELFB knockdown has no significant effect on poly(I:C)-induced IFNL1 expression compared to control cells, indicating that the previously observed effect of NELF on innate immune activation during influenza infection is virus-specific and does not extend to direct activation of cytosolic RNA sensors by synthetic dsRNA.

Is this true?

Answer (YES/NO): YES